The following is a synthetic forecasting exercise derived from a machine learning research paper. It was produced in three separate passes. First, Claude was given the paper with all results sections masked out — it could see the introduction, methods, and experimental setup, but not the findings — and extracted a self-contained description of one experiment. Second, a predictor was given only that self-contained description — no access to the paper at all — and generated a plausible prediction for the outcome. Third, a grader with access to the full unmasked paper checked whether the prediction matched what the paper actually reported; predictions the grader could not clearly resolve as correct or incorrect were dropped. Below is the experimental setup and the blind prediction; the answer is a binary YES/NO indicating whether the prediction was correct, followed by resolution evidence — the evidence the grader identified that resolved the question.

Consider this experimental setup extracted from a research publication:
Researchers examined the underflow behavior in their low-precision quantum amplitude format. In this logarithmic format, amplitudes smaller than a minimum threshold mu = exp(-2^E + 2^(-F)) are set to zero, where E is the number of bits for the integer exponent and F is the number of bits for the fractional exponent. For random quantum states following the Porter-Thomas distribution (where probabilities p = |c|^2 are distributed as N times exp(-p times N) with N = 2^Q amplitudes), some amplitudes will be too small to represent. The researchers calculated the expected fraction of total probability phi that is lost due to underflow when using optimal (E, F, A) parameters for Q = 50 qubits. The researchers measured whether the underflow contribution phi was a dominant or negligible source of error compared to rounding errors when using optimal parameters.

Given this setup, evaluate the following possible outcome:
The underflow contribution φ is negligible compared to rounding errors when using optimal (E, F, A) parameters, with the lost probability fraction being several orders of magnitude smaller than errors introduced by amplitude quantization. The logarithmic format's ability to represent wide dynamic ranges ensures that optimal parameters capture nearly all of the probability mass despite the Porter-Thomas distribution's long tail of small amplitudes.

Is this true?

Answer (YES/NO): YES